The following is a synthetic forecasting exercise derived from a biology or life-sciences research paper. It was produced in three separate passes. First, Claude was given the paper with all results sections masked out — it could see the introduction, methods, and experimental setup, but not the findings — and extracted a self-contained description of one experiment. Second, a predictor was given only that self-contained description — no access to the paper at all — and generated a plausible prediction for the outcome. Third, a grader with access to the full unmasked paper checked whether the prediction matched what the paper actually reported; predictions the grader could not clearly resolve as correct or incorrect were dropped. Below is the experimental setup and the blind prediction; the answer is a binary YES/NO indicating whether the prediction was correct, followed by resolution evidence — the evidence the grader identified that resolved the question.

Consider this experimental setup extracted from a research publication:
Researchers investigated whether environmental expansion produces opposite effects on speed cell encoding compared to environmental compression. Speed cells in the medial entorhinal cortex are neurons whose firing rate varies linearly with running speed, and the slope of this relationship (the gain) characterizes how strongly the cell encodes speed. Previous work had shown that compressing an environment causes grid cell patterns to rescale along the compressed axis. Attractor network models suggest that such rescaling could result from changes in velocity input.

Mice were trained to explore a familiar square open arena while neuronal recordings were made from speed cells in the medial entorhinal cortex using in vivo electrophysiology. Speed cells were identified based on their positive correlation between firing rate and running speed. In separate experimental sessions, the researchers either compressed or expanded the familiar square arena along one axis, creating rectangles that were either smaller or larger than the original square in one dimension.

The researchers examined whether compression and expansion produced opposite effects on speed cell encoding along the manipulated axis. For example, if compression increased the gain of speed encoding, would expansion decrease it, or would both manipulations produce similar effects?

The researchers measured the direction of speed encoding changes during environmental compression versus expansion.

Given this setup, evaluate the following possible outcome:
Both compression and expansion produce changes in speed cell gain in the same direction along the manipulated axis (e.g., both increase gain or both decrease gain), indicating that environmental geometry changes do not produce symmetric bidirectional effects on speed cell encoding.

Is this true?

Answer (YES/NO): NO